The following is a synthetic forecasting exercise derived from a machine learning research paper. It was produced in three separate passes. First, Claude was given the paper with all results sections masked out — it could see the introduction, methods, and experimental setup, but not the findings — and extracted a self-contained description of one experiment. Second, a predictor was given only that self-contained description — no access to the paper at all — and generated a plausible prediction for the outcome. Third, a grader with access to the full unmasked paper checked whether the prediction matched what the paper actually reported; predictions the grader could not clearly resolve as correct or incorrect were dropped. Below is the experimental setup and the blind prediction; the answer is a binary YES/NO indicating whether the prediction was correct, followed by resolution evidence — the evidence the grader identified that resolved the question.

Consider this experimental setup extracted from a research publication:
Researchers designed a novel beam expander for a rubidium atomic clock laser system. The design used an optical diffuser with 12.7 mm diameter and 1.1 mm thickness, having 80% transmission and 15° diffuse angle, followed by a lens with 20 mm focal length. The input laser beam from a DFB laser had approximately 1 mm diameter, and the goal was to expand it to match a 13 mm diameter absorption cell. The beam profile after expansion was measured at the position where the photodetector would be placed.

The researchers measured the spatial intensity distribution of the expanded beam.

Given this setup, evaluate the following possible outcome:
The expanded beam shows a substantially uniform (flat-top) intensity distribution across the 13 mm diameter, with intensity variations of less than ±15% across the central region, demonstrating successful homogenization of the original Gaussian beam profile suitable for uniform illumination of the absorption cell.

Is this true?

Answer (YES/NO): NO